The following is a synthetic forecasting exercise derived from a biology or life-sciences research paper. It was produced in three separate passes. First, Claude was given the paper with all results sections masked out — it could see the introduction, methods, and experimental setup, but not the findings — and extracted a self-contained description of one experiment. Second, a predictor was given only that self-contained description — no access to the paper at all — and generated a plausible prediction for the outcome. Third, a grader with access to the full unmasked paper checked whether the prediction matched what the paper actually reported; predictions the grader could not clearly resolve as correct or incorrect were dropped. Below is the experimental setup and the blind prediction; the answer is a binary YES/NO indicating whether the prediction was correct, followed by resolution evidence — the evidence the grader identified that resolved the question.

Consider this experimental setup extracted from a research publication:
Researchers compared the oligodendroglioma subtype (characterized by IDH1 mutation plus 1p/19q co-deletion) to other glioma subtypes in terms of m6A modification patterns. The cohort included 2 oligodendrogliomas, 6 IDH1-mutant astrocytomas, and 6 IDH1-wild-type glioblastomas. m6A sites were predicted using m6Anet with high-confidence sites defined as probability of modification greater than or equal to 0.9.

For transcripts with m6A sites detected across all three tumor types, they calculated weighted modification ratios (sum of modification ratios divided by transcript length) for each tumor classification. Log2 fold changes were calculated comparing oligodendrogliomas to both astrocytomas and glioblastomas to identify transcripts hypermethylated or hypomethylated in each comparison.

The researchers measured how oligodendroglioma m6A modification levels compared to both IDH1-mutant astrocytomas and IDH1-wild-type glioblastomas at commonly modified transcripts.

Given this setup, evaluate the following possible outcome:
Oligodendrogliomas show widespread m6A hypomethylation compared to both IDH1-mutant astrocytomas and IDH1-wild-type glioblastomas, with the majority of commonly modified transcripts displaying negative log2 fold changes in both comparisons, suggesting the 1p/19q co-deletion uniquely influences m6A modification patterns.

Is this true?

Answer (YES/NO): NO